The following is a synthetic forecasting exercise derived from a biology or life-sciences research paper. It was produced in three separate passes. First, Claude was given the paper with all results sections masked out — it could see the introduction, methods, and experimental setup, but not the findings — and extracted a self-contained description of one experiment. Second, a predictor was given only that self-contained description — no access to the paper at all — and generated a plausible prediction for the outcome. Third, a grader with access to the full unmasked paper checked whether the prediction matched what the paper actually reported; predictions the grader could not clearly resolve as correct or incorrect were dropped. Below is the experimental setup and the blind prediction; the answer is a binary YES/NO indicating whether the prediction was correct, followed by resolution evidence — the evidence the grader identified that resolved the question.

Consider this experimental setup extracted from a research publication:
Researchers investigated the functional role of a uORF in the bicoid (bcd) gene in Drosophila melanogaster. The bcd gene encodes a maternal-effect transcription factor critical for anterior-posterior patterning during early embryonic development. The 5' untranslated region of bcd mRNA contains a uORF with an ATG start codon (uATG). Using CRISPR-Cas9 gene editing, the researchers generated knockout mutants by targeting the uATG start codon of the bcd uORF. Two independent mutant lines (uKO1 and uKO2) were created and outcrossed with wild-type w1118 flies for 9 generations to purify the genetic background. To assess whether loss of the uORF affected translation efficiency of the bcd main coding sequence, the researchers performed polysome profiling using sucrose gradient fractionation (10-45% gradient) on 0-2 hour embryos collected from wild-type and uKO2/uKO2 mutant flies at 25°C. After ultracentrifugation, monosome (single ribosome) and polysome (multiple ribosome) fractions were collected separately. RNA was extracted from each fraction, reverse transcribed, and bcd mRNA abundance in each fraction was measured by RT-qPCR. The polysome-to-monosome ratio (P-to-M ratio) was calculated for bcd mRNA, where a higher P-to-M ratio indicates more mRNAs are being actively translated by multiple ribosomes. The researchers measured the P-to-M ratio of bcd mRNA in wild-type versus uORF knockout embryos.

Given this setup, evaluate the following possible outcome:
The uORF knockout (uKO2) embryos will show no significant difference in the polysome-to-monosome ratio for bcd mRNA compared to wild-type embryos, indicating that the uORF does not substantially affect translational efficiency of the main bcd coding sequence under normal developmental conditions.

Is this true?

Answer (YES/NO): YES